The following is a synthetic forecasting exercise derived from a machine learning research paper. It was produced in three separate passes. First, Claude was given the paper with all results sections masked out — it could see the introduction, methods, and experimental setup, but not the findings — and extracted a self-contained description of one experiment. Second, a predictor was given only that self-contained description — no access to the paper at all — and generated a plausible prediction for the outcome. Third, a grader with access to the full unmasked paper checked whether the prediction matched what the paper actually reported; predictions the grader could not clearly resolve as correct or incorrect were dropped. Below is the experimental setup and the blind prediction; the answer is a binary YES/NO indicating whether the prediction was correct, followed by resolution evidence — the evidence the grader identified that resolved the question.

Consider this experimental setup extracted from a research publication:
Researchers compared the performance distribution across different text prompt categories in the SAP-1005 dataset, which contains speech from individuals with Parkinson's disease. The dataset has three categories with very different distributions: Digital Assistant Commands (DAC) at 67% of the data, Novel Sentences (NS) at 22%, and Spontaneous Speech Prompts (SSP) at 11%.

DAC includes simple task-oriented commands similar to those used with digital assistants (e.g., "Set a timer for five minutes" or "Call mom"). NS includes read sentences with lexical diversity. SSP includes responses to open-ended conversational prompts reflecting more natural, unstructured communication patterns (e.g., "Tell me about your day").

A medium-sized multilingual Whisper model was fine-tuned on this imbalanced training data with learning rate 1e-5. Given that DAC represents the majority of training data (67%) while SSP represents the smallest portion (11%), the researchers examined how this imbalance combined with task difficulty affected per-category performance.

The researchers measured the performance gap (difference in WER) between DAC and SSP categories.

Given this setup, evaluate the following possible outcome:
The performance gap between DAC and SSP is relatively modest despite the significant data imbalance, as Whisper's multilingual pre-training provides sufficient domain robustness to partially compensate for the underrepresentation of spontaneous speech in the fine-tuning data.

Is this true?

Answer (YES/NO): NO